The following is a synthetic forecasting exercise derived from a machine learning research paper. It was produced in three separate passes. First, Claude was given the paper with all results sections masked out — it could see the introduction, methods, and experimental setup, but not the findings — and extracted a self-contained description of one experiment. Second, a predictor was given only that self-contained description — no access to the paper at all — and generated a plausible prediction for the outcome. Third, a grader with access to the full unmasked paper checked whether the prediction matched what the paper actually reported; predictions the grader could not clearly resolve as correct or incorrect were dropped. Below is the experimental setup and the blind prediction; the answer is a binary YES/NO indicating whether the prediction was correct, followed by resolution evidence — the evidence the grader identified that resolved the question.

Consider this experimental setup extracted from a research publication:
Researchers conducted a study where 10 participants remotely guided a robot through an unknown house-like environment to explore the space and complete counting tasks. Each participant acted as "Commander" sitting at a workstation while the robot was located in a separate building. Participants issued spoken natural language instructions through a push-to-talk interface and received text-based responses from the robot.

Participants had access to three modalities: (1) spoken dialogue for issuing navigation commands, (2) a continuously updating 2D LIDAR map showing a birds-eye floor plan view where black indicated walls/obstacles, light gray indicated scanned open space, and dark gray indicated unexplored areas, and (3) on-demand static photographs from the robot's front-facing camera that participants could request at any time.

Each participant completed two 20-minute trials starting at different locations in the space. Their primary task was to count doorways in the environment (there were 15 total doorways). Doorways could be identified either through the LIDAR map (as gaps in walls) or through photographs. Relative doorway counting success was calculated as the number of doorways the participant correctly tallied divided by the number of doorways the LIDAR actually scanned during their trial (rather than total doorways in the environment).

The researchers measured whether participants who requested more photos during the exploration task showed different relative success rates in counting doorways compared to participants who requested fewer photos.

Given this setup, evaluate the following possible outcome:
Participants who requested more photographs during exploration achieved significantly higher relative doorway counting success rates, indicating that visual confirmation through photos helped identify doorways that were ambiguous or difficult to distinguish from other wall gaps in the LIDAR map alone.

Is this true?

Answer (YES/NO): NO